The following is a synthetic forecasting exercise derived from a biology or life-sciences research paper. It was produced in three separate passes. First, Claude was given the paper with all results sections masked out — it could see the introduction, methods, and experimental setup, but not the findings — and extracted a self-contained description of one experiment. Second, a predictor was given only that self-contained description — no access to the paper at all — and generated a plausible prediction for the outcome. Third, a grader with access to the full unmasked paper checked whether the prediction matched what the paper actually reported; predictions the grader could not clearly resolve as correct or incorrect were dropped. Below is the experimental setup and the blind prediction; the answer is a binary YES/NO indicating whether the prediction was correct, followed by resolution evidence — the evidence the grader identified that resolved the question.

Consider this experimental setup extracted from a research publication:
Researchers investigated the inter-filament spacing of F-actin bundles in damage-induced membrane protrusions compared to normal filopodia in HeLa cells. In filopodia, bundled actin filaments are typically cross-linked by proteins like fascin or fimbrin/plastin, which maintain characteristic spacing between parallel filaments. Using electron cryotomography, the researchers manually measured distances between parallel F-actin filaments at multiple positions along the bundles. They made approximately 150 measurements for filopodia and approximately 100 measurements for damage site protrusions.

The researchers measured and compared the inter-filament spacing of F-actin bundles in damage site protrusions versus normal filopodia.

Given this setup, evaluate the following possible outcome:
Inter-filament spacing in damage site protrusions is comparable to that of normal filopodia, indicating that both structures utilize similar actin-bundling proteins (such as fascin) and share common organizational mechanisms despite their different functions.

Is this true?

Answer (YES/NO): YES